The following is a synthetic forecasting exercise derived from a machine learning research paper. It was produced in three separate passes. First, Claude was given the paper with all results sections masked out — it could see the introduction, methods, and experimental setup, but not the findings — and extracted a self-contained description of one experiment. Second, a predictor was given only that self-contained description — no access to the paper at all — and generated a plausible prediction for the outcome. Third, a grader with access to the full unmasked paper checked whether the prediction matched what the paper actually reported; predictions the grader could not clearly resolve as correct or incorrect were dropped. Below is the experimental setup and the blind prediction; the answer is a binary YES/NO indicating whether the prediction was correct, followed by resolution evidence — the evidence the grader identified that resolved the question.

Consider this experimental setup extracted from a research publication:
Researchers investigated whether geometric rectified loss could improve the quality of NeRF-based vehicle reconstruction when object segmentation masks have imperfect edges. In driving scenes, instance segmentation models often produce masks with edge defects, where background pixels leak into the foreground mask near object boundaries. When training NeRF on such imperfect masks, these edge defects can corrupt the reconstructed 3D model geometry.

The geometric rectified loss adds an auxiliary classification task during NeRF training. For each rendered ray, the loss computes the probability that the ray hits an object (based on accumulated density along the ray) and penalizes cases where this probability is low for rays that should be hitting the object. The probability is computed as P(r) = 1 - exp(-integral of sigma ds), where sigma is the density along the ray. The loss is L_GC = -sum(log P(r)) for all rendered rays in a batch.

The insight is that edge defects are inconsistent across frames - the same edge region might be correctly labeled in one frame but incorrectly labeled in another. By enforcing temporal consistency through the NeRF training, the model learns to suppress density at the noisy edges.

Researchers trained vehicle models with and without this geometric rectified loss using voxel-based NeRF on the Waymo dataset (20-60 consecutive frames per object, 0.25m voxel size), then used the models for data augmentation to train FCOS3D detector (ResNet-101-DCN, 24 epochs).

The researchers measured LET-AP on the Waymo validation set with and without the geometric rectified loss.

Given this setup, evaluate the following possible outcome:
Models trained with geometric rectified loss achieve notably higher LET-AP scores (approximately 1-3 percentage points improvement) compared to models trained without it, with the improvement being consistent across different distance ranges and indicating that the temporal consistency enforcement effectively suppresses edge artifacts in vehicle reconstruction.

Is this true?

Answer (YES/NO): NO